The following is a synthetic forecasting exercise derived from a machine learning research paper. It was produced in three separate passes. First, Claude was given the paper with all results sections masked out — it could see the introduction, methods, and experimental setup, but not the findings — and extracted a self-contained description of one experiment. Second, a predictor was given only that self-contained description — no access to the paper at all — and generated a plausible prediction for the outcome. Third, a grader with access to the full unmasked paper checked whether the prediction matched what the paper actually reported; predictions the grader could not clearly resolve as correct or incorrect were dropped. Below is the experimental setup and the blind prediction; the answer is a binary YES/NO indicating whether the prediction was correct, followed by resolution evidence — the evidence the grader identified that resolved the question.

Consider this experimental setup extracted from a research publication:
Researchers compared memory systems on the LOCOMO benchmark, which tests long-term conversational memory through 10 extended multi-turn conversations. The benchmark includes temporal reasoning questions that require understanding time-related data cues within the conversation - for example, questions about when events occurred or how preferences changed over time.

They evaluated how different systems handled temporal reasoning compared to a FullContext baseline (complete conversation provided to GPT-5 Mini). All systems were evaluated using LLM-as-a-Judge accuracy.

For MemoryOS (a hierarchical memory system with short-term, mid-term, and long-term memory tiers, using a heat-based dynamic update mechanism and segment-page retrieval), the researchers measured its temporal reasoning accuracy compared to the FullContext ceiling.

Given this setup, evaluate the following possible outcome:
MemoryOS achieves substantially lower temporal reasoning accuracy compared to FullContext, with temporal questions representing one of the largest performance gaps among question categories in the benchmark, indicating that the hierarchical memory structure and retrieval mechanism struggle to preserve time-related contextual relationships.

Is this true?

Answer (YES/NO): YES